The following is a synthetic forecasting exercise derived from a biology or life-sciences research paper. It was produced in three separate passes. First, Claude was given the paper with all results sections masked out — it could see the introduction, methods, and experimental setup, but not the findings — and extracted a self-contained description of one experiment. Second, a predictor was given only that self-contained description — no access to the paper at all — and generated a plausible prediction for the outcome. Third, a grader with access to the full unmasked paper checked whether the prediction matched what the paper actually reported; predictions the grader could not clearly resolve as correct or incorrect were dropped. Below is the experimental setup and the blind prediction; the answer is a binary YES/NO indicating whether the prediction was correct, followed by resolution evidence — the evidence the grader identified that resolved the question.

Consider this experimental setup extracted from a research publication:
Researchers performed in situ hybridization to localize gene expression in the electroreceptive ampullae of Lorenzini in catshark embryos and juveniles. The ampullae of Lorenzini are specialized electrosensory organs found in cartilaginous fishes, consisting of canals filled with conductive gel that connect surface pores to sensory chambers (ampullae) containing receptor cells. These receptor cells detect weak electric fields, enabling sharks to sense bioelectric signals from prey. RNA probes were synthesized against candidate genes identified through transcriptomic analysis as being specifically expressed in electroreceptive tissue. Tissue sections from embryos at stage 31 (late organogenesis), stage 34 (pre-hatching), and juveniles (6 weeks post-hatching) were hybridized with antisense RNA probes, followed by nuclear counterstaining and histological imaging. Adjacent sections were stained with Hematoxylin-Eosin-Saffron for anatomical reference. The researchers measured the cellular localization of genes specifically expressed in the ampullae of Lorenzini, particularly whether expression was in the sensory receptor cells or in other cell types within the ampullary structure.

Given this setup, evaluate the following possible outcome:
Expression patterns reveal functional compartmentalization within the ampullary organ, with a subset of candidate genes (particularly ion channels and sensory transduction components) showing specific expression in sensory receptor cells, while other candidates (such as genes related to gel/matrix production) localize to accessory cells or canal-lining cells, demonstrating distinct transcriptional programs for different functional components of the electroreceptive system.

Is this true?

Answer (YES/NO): NO